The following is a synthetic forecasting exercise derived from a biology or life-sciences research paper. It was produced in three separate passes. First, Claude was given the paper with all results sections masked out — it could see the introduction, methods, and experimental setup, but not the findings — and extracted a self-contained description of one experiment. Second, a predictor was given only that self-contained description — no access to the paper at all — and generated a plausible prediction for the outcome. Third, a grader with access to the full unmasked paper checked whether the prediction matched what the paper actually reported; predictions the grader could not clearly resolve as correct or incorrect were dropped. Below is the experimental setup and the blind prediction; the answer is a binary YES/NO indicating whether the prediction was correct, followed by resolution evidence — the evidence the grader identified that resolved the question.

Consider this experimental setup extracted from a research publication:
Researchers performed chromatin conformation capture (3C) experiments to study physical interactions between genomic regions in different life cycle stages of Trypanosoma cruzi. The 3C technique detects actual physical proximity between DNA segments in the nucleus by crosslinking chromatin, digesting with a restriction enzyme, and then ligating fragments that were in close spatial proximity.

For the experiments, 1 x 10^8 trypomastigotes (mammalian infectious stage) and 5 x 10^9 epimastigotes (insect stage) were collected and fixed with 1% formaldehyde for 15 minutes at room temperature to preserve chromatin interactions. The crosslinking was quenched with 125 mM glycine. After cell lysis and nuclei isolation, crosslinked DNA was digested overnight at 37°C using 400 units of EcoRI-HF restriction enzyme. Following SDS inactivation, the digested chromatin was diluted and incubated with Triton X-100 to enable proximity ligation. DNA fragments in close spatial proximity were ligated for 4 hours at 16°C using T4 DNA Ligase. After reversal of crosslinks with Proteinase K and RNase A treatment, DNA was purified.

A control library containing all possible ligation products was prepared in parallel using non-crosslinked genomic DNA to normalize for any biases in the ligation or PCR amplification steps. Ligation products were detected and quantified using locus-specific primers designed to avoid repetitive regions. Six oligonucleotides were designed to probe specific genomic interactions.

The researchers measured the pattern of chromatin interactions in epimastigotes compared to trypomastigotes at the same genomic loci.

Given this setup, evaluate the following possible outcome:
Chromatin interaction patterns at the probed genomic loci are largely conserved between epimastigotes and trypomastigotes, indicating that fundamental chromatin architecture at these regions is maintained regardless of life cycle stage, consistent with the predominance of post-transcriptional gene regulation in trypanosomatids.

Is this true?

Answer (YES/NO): NO